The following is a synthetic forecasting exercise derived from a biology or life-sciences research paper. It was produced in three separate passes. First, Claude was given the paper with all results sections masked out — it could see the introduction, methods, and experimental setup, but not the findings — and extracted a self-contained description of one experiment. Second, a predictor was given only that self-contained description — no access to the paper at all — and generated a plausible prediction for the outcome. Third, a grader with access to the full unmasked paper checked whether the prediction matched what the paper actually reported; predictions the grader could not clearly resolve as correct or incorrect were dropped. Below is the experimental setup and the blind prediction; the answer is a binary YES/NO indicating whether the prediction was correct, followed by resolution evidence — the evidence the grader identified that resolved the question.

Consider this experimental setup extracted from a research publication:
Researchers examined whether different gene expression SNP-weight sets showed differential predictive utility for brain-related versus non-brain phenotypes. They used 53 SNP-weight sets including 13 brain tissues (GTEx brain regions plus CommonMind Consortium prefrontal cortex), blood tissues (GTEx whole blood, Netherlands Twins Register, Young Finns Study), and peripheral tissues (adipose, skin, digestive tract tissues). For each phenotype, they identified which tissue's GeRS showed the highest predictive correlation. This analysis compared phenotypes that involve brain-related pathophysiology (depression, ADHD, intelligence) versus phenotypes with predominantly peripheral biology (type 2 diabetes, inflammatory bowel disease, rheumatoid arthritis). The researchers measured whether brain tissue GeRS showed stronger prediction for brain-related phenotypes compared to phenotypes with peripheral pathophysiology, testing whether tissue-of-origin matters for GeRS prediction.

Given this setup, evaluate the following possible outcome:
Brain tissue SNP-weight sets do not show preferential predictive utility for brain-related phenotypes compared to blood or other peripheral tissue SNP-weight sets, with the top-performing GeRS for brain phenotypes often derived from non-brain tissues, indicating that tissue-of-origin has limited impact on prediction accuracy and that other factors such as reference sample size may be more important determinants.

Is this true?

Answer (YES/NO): NO